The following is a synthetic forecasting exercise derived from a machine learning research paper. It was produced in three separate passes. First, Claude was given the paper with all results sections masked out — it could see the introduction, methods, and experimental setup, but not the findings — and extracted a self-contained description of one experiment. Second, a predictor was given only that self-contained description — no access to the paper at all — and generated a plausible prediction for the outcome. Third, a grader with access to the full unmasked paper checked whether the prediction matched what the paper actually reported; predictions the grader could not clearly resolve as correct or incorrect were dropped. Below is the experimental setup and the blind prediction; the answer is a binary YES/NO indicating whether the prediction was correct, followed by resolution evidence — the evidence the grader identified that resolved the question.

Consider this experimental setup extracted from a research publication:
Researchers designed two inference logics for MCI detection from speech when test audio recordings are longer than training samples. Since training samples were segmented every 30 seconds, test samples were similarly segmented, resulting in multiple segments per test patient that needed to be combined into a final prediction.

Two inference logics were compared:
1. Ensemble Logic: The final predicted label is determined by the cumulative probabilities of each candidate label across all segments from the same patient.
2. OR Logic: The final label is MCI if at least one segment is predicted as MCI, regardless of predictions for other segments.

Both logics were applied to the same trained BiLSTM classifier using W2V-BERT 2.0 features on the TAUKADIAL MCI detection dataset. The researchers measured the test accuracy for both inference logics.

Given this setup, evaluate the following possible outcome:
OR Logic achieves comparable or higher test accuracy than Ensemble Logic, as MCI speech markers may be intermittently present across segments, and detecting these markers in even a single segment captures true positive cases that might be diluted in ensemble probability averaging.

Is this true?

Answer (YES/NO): YES